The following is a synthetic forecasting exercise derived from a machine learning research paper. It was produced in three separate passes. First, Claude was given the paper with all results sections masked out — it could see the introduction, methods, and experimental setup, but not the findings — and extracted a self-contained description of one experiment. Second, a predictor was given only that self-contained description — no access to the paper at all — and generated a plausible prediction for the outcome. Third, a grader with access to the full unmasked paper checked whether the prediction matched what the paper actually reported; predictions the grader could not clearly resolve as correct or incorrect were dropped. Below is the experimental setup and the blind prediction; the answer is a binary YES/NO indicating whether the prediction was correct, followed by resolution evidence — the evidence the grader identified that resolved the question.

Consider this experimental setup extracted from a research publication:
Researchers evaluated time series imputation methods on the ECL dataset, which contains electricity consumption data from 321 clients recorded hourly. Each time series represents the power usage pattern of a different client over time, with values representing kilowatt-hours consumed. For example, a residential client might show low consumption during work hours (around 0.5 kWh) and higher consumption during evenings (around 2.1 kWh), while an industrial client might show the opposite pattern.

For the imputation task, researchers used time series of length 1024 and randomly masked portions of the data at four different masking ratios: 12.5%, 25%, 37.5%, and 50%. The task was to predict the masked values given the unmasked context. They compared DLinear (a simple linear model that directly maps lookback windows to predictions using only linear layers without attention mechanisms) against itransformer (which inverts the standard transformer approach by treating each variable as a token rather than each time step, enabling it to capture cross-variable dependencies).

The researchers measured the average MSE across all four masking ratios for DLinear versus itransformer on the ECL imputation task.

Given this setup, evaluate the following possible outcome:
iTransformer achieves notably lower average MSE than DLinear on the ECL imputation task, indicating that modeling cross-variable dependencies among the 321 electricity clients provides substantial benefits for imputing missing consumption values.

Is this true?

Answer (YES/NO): NO